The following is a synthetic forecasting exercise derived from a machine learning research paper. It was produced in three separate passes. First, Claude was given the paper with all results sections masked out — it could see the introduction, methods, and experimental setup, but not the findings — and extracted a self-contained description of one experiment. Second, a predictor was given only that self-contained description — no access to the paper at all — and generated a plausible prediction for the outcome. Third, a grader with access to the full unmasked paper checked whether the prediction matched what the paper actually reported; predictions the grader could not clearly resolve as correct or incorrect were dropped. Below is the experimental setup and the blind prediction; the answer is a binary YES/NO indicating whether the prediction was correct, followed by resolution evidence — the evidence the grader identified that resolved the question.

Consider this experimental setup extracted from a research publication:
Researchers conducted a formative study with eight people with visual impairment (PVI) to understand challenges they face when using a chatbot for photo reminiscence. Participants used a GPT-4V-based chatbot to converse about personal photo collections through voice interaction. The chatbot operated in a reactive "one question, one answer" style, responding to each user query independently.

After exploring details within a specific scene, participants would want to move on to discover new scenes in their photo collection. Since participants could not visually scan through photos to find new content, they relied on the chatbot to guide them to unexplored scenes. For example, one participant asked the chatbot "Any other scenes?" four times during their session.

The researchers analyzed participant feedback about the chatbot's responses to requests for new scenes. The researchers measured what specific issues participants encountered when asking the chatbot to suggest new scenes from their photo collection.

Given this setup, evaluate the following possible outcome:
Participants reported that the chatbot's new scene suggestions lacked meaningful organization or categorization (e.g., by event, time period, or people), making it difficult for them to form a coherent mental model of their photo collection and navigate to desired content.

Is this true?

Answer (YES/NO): NO